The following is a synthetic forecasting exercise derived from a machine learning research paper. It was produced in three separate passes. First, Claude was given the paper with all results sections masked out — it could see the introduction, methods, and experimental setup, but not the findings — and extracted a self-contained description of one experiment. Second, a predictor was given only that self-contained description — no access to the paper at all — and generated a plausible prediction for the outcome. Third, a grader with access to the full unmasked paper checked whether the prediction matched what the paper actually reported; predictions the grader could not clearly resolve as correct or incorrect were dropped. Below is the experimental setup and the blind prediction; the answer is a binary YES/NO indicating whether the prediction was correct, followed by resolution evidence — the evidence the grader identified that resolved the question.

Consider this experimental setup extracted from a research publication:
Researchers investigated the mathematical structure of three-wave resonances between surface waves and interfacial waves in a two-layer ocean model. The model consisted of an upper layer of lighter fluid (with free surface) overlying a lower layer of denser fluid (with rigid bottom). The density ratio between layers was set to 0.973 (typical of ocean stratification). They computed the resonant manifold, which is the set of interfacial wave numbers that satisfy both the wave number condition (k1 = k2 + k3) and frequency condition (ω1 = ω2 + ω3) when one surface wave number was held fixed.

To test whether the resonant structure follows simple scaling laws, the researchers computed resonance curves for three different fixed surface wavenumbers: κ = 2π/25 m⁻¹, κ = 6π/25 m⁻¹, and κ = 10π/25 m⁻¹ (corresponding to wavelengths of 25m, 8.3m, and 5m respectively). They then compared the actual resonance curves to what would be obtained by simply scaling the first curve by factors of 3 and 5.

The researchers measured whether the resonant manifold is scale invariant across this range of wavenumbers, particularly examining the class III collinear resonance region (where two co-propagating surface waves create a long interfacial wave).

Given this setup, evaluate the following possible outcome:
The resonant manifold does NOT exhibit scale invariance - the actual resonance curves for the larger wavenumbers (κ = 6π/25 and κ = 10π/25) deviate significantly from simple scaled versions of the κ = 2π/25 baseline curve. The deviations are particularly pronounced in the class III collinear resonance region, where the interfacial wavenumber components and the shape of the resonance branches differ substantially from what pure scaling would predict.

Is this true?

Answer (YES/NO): YES